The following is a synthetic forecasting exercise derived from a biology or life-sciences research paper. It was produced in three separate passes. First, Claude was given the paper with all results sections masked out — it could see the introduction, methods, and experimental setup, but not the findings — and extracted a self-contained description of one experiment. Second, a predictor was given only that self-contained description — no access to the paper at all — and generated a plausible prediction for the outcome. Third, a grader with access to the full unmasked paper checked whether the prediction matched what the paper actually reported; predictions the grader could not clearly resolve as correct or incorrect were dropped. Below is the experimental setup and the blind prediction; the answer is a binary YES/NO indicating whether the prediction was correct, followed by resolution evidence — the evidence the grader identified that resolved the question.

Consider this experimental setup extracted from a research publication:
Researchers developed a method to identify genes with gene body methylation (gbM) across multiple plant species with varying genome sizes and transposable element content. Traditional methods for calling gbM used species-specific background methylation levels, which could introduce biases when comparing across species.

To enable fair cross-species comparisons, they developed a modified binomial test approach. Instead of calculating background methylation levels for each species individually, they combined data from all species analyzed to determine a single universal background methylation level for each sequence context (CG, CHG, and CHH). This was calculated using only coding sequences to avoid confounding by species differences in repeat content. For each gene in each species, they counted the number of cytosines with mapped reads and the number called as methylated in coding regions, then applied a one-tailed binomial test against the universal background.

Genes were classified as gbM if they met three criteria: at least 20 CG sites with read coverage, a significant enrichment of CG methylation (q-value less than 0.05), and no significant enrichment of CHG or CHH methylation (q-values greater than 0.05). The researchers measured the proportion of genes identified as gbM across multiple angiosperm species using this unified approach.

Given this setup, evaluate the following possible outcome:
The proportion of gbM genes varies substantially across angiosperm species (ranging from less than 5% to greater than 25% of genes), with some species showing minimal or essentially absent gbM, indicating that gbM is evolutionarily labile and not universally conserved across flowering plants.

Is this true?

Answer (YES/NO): NO